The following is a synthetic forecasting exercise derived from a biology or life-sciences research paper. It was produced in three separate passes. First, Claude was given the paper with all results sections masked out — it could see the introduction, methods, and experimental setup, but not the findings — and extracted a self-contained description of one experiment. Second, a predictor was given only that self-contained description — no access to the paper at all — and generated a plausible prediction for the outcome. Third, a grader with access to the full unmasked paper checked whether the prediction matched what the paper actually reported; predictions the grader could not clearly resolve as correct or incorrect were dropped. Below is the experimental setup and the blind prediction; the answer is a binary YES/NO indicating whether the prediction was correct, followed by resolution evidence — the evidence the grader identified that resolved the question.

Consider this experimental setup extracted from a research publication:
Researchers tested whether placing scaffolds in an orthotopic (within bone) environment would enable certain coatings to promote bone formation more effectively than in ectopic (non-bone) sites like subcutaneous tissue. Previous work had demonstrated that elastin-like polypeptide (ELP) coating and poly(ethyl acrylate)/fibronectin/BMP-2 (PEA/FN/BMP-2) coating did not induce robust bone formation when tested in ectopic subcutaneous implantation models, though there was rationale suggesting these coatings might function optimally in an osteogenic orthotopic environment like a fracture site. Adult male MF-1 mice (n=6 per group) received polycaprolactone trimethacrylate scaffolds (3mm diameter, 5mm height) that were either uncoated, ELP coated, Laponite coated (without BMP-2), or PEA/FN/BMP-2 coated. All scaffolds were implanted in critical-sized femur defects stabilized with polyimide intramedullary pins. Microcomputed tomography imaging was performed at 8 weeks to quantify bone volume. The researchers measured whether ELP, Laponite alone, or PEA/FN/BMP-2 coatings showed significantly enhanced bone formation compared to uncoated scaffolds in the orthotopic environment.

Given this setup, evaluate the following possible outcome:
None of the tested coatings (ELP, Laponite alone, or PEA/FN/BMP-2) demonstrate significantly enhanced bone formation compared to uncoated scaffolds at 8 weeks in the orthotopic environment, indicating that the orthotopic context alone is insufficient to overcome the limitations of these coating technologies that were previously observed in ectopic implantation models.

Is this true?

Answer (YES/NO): YES